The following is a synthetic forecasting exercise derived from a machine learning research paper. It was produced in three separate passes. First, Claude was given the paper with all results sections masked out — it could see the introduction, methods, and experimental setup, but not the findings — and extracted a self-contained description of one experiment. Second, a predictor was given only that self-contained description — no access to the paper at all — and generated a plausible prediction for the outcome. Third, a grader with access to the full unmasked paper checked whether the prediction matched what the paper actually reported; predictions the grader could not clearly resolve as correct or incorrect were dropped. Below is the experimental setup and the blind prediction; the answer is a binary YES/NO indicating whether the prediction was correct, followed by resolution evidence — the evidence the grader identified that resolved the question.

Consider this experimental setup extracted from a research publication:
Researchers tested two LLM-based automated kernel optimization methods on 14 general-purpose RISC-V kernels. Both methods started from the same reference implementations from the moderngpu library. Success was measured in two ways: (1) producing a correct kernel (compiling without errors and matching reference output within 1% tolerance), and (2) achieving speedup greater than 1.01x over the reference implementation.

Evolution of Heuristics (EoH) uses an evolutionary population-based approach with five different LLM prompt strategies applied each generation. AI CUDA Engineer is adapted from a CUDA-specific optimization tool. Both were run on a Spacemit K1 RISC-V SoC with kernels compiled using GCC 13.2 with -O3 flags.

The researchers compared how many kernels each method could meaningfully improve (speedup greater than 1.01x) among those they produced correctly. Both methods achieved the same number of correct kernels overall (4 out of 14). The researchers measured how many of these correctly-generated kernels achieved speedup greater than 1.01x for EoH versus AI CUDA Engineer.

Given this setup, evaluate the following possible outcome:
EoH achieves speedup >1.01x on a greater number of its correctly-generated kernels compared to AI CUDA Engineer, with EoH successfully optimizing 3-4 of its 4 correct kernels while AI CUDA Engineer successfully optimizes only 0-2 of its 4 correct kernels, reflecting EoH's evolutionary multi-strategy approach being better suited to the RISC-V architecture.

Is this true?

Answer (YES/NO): NO